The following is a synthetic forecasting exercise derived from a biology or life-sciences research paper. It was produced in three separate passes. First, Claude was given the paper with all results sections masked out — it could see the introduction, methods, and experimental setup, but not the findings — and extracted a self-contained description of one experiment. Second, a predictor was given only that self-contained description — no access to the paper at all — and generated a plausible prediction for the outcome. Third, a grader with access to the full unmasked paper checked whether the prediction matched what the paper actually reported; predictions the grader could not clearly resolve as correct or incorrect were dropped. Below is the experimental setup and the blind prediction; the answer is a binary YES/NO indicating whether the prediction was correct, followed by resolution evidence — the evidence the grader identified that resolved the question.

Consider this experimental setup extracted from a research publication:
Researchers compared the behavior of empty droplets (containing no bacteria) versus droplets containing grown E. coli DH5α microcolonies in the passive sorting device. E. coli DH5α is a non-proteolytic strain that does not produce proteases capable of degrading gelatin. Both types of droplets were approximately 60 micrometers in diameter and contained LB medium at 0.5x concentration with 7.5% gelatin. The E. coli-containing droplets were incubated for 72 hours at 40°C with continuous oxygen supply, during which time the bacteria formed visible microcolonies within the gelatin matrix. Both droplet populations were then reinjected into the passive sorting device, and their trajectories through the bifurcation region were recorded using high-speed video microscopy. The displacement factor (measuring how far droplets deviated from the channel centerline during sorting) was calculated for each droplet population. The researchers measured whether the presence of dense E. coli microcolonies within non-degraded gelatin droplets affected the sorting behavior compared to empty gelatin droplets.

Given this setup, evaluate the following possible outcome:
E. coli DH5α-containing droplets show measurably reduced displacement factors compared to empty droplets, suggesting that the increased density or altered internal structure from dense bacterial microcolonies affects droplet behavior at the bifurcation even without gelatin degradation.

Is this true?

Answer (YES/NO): NO